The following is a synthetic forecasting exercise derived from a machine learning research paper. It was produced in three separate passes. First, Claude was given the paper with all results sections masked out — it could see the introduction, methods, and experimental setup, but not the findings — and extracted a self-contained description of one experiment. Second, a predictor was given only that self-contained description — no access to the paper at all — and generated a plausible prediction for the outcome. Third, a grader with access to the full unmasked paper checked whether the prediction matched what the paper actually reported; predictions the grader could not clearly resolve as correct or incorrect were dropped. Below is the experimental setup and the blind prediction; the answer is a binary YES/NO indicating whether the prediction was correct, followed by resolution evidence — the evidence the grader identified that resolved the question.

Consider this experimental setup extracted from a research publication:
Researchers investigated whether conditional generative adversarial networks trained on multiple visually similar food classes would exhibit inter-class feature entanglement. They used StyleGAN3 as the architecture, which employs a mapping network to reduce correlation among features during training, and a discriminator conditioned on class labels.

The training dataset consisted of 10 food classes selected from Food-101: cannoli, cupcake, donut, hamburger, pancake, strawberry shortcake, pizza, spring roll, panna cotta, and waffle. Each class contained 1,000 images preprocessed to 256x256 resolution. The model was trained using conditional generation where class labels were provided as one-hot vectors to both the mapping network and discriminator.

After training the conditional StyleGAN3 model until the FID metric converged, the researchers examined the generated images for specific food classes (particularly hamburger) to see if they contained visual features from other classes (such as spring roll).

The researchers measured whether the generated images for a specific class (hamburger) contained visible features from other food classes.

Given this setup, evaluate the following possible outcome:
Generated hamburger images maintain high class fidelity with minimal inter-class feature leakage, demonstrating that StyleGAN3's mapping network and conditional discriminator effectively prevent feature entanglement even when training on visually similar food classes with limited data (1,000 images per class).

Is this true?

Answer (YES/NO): NO